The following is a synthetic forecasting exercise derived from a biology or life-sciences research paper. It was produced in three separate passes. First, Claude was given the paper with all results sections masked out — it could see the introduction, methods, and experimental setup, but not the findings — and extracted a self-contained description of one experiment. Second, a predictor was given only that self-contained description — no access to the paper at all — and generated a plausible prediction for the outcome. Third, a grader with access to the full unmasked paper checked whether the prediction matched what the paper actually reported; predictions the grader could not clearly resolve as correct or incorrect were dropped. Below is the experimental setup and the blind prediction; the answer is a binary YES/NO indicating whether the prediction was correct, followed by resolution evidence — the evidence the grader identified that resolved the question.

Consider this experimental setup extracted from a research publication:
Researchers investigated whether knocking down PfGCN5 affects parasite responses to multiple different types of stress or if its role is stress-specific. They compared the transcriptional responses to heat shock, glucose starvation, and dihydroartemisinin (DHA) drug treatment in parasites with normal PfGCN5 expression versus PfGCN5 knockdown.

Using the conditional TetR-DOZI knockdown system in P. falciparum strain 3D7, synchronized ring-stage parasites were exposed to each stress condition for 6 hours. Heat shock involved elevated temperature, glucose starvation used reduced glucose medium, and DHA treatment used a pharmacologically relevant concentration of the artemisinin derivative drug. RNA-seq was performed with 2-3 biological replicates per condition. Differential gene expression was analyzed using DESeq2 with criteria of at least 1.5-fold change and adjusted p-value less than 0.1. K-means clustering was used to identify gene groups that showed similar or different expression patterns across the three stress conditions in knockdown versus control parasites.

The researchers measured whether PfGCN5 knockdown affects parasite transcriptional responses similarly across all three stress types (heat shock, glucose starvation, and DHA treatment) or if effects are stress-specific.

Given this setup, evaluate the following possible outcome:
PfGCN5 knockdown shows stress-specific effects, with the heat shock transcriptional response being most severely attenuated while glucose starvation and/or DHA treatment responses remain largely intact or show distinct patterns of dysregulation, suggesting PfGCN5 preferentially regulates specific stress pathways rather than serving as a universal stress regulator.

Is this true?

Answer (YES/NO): NO